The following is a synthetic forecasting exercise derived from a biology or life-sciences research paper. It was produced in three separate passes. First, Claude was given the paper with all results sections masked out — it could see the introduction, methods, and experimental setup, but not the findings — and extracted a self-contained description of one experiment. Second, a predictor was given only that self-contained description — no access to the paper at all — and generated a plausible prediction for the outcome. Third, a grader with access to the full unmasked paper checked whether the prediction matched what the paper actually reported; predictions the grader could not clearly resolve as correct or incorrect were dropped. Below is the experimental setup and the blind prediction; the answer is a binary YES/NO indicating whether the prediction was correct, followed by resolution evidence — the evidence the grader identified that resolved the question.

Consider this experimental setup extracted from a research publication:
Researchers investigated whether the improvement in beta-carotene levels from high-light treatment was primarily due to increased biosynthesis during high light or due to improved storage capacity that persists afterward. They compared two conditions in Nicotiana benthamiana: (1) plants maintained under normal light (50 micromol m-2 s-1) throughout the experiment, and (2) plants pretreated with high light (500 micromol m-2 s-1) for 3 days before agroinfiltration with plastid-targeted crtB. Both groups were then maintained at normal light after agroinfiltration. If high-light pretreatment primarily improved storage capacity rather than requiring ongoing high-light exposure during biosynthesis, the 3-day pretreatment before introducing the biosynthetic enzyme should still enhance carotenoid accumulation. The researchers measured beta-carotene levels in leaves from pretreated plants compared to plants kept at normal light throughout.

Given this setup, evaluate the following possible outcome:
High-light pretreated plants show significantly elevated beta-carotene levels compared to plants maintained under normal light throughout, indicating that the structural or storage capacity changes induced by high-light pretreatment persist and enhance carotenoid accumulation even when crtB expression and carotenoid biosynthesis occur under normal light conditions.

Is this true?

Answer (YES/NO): YES